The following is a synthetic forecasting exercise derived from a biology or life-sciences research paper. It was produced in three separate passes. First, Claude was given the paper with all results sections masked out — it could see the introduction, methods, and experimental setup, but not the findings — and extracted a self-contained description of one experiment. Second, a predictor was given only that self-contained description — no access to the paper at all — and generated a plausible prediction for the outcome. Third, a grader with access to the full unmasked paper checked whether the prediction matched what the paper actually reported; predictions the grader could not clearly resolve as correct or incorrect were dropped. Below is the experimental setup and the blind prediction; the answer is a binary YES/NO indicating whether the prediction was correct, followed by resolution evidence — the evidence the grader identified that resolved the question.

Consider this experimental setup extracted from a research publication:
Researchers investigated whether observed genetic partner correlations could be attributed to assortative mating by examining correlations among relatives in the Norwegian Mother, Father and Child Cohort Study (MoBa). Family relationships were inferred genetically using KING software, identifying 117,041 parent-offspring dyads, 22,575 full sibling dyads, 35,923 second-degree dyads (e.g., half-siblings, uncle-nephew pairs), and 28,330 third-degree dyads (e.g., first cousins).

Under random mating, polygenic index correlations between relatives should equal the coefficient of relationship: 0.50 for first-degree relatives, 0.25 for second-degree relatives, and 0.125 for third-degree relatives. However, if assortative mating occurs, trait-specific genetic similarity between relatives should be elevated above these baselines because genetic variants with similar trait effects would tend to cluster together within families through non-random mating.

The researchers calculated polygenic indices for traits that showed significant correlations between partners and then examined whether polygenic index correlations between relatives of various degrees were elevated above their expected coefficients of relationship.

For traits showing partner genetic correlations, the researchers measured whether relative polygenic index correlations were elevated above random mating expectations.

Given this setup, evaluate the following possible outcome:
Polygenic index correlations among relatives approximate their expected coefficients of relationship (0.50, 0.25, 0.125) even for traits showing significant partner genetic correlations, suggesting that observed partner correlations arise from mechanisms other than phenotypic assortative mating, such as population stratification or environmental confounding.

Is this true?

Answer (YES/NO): NO